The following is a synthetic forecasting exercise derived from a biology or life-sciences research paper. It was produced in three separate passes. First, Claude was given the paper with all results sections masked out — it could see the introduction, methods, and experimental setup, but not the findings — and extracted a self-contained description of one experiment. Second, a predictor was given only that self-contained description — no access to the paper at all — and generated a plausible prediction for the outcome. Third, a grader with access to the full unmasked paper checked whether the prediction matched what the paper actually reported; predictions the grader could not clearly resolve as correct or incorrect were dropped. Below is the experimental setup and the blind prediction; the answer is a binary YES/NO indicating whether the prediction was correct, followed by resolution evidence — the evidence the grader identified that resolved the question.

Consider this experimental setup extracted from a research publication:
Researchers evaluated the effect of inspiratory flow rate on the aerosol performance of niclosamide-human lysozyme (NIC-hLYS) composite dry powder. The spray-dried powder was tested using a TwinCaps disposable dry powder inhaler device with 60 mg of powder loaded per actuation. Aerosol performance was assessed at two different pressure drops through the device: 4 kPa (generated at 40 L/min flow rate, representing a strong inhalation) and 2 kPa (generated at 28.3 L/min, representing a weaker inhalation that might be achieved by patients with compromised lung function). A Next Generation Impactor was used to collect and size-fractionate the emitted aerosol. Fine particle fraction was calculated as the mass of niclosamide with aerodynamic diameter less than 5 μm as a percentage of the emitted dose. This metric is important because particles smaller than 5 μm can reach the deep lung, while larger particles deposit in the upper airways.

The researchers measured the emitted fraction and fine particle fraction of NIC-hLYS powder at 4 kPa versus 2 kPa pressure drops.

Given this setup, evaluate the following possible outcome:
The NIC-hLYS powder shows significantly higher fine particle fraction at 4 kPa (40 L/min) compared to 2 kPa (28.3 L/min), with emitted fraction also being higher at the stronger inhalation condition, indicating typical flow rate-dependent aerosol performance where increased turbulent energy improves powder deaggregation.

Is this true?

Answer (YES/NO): NO